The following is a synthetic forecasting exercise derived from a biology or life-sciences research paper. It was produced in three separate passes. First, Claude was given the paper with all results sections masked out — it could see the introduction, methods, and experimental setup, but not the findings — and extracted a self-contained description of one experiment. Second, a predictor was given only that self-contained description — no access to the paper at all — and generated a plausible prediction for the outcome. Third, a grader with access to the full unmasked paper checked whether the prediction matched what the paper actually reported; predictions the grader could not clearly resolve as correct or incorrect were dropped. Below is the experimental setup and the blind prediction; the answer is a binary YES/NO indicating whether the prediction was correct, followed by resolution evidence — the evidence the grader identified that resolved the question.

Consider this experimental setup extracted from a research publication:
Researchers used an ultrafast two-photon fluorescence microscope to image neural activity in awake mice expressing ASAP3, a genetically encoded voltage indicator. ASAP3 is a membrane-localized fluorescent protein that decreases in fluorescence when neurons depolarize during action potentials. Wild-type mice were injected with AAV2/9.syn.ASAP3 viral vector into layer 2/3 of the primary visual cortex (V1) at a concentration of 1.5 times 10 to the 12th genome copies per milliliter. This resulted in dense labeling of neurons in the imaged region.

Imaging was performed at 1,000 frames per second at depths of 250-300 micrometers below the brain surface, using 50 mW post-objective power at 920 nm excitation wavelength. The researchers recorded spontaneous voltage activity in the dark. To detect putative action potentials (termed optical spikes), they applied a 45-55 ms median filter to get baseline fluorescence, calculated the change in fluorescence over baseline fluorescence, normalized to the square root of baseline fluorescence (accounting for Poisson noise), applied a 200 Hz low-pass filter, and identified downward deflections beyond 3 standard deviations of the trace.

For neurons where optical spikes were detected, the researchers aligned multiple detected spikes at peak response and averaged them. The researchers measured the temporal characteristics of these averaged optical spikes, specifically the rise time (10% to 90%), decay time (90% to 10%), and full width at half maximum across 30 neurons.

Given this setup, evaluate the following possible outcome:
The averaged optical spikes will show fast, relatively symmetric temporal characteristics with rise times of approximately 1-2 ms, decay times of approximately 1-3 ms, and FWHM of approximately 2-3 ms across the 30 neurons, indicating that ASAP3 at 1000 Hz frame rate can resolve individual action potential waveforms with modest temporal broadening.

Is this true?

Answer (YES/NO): NO